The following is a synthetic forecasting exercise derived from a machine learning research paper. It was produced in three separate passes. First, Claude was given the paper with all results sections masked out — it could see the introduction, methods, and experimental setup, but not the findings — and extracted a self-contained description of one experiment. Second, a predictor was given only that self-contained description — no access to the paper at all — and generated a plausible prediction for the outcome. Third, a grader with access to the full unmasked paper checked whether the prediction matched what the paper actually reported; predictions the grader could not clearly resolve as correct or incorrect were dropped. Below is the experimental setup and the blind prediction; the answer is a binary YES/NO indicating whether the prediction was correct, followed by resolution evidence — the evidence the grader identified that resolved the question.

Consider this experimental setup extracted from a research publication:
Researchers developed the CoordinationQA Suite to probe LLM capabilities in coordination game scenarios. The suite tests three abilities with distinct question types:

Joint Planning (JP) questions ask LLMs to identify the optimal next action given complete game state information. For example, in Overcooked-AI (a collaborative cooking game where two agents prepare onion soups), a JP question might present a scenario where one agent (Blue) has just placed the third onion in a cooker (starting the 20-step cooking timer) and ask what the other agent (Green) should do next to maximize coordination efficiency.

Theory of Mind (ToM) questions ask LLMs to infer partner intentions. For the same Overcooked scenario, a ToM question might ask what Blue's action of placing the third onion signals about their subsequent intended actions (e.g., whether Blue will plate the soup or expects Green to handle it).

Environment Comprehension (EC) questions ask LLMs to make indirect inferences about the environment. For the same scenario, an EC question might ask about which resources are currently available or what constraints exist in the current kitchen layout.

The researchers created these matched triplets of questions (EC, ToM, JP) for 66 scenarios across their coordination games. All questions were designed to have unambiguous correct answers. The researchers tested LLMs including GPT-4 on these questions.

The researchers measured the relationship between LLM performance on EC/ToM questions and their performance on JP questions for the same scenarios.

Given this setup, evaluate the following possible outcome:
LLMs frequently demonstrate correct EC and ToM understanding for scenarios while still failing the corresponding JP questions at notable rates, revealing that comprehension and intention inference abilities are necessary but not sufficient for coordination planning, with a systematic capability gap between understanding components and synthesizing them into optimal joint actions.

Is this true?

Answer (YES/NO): NO